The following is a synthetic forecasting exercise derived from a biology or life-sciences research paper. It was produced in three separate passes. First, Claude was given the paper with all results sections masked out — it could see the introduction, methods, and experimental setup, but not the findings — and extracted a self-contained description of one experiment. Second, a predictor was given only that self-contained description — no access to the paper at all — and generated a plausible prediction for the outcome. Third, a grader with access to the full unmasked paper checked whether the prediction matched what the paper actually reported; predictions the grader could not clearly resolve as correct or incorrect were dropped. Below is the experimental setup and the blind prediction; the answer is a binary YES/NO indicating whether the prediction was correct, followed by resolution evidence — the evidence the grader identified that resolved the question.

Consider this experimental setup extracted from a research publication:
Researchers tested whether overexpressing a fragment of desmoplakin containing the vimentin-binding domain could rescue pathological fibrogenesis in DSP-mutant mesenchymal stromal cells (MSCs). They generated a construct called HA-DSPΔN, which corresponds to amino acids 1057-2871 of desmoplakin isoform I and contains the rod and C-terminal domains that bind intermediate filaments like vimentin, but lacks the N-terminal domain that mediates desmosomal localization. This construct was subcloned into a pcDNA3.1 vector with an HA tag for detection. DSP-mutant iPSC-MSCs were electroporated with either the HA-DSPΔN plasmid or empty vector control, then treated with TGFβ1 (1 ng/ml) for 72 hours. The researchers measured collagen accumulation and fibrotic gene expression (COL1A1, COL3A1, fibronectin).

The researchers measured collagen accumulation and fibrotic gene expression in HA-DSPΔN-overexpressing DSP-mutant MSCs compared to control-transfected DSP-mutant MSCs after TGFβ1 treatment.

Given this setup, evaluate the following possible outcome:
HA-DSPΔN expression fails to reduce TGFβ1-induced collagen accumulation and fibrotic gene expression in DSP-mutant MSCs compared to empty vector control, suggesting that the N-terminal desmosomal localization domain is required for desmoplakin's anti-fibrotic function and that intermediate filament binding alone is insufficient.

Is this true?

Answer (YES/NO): NO